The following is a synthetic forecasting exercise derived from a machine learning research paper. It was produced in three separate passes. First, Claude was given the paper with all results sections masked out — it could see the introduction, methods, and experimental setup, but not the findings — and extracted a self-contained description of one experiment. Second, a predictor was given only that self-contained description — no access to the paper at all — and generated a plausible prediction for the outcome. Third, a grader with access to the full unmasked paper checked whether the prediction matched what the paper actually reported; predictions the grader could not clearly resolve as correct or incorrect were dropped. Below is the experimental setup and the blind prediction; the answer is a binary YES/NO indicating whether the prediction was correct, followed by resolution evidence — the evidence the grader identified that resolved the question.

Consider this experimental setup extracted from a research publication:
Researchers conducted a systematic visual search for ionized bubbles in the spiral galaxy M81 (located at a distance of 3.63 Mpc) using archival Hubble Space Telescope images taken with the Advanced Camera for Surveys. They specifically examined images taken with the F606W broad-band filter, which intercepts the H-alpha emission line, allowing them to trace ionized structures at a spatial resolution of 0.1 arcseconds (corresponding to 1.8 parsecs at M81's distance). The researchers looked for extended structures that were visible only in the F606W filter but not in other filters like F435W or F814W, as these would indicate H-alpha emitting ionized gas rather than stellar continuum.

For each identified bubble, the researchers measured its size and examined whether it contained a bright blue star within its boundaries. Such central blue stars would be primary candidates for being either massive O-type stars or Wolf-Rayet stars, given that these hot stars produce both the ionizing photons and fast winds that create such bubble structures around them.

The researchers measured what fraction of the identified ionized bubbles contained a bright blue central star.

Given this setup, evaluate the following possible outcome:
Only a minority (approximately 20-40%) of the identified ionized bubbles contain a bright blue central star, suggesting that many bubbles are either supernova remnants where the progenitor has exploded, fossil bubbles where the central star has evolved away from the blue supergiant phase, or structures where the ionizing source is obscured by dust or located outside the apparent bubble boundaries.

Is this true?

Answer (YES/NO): YES